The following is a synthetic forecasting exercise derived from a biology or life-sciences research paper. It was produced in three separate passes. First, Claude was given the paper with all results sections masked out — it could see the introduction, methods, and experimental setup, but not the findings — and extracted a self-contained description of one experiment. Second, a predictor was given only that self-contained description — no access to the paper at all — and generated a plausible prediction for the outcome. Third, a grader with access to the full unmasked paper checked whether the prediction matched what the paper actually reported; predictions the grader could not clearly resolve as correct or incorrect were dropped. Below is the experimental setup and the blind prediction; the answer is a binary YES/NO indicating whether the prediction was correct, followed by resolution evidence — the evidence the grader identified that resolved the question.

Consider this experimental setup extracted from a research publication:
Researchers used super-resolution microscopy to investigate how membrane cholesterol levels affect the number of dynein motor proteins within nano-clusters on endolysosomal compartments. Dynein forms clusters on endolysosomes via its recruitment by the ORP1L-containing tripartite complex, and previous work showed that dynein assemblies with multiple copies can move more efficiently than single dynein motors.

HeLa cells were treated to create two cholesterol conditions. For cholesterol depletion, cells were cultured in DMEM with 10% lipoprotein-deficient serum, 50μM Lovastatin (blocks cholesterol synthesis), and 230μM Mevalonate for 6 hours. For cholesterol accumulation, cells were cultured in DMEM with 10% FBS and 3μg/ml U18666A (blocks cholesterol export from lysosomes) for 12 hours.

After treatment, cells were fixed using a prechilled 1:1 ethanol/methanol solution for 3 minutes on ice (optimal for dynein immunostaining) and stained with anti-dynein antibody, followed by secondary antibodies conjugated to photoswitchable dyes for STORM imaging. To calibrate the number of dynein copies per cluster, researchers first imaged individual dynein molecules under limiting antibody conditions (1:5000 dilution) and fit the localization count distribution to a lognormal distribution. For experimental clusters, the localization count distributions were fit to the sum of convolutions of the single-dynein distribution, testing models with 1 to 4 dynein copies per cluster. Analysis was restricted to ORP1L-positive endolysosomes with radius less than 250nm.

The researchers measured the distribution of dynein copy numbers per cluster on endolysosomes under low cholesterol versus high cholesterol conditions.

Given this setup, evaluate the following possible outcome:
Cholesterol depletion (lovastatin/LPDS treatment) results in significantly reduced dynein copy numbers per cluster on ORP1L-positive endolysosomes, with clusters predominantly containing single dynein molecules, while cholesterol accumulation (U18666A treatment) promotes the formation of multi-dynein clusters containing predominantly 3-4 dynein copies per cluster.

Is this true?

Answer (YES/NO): NO